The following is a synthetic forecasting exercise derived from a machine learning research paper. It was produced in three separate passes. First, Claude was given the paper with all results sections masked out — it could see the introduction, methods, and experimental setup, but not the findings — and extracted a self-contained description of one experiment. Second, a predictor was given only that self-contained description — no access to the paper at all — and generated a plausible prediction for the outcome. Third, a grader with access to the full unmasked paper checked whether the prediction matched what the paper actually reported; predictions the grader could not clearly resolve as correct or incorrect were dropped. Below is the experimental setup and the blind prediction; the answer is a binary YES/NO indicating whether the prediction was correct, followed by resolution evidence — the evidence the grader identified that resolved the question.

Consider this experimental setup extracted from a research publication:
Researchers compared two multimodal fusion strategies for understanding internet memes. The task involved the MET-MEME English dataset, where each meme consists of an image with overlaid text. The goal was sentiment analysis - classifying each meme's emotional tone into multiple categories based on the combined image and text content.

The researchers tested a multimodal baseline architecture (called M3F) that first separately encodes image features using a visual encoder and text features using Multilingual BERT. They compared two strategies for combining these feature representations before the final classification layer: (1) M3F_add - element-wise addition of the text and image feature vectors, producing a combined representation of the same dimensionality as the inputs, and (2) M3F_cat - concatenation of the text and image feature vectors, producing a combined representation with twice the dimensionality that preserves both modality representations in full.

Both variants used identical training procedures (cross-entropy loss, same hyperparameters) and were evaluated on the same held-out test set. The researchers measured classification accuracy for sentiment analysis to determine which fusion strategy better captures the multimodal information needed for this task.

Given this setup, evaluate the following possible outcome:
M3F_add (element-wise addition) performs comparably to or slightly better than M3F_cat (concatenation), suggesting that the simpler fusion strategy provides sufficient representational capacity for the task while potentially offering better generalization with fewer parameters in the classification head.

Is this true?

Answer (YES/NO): YES